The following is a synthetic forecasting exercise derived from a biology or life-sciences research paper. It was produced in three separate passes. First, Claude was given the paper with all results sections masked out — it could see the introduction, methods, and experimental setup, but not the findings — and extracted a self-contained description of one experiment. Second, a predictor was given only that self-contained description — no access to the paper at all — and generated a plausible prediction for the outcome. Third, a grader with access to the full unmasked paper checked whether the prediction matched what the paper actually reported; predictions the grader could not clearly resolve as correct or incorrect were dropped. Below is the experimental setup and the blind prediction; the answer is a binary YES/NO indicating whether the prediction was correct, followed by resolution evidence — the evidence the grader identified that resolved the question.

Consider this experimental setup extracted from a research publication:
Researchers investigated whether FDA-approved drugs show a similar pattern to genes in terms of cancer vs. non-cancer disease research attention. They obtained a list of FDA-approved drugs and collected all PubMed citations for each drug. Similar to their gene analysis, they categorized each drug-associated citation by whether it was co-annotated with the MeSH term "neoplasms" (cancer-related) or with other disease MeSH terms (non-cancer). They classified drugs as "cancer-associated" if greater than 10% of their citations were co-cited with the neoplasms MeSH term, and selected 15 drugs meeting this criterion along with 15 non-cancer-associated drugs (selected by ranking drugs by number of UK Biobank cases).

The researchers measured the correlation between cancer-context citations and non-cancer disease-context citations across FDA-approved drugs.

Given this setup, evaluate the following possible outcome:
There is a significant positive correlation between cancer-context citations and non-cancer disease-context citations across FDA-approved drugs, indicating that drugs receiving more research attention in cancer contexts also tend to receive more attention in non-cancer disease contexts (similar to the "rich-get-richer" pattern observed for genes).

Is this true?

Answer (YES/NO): YES